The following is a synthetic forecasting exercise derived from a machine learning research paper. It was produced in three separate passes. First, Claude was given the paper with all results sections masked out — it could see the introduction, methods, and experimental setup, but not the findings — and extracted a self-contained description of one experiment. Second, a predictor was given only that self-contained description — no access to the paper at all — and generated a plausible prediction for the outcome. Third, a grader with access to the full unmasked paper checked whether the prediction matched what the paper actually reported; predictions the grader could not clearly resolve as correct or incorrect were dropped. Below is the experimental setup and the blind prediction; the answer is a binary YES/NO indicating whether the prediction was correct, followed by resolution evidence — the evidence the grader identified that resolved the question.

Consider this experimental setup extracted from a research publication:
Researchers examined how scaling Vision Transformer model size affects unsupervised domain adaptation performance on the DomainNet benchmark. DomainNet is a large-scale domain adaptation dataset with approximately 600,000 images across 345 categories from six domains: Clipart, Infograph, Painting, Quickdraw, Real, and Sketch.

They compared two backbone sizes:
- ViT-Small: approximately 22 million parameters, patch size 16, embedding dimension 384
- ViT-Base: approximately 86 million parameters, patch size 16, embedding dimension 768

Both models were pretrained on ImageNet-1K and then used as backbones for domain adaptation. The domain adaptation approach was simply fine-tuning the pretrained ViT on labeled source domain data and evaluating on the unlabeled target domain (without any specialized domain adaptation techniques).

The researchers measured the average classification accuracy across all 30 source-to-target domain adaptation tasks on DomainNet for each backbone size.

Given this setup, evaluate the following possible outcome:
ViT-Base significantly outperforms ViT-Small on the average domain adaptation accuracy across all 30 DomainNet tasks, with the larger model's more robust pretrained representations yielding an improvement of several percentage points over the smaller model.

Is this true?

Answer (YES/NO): YES